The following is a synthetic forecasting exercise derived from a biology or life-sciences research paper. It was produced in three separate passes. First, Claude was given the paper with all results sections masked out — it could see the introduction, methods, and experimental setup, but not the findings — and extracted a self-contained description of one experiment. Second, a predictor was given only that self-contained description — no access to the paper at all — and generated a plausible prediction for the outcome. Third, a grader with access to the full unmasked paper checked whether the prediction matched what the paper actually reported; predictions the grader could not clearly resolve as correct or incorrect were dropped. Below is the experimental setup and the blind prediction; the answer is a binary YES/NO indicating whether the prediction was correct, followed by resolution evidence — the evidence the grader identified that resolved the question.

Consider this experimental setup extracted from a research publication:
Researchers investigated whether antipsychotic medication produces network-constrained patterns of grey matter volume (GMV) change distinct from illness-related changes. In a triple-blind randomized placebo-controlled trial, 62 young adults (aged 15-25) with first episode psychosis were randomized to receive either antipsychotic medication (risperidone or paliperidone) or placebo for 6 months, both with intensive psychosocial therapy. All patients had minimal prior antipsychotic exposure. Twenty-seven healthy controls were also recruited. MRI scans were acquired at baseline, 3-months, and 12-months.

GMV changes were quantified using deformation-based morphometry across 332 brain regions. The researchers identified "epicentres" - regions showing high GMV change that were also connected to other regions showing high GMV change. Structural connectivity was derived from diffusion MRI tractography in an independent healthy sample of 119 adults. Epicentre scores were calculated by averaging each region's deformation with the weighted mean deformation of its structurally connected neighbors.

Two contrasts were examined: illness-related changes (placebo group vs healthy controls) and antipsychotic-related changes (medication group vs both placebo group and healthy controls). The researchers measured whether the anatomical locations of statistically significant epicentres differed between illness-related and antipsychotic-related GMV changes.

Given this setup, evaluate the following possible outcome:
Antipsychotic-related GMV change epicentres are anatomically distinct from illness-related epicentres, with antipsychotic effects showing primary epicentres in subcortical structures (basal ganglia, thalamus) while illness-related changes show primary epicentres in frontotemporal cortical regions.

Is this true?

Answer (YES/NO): NO